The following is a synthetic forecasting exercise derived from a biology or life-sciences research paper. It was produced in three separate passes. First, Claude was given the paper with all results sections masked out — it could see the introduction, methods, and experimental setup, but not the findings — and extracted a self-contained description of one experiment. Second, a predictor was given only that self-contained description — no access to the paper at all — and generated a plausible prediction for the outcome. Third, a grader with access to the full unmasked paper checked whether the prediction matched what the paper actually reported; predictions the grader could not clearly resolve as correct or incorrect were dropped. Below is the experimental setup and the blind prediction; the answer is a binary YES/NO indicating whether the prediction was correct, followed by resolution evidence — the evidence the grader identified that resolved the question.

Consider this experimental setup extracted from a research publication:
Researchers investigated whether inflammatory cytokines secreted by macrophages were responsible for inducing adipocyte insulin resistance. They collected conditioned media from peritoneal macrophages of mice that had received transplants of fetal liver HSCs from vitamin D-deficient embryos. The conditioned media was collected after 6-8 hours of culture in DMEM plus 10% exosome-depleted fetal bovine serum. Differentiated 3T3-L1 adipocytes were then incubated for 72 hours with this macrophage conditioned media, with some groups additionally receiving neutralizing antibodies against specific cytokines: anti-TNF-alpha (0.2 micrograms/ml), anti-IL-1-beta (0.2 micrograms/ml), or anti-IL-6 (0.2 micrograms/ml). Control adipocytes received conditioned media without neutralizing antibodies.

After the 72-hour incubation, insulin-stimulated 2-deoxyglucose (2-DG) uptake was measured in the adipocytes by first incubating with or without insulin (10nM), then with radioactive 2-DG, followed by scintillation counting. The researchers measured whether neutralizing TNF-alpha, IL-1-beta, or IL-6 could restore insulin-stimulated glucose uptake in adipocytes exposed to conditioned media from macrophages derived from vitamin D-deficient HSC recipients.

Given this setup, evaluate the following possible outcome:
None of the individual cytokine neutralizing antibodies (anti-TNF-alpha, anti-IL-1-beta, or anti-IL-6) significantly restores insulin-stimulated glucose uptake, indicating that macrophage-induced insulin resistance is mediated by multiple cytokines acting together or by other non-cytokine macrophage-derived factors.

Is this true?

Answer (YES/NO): YES